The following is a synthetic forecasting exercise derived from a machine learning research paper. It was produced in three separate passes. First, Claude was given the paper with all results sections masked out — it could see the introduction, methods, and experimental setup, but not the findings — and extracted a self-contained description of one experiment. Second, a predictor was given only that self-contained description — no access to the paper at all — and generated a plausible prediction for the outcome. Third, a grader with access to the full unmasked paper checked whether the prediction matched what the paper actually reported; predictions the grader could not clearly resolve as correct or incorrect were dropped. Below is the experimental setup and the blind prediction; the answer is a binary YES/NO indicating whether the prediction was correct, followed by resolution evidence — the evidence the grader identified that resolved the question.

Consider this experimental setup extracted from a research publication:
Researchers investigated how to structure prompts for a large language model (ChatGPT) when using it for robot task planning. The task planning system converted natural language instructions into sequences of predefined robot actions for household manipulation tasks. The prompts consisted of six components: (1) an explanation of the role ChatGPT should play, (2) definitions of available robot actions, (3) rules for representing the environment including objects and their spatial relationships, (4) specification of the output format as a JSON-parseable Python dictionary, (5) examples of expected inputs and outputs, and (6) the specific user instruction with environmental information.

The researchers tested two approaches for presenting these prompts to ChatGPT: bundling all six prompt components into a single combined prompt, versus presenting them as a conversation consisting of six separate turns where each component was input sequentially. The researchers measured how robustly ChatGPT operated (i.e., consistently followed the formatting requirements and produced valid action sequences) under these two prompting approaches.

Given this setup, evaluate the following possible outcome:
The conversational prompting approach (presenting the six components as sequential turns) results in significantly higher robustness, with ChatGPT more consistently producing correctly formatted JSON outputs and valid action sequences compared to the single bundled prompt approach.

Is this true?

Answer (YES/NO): NO